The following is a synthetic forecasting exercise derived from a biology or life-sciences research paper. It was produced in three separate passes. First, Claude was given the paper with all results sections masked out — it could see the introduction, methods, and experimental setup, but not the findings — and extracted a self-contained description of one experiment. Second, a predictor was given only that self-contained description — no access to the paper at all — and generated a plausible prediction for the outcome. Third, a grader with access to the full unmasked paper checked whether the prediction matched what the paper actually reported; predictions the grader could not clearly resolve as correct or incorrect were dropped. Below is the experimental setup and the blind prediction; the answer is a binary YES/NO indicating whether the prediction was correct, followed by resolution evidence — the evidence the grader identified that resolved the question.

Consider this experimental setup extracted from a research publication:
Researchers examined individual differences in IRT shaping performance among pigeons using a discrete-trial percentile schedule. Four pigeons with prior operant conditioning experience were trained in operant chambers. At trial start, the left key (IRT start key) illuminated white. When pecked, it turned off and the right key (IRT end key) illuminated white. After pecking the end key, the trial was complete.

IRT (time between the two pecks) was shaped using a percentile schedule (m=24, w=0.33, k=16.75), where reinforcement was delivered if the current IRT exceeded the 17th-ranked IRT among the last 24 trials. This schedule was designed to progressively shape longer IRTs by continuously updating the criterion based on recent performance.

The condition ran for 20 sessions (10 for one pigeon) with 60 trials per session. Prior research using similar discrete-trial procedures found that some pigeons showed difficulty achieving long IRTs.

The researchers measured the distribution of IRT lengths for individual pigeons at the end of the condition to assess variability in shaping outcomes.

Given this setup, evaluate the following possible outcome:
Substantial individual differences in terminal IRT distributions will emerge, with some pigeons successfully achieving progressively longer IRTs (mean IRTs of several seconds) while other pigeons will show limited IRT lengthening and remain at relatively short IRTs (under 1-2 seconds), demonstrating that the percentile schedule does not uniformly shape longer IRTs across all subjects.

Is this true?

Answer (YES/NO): NO